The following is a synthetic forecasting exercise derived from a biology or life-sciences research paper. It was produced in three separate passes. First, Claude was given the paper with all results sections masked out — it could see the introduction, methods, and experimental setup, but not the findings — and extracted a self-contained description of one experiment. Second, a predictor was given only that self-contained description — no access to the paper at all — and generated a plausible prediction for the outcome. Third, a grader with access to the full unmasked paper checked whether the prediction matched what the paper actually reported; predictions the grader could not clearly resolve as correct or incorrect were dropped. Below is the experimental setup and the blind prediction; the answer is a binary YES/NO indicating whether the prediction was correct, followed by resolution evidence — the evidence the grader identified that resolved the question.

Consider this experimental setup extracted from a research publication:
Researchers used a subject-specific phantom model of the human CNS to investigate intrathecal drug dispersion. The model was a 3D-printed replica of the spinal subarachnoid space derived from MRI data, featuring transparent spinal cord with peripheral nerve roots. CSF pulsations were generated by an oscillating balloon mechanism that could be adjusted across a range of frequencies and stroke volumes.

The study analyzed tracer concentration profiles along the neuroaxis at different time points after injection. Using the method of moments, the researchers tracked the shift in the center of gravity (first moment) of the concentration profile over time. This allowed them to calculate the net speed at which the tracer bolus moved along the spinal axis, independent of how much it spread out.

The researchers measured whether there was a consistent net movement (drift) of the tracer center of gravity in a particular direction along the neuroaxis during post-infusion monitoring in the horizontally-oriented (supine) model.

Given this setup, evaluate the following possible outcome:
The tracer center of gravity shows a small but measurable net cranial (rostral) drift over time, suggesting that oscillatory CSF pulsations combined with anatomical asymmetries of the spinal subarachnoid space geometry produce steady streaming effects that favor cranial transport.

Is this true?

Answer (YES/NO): YES